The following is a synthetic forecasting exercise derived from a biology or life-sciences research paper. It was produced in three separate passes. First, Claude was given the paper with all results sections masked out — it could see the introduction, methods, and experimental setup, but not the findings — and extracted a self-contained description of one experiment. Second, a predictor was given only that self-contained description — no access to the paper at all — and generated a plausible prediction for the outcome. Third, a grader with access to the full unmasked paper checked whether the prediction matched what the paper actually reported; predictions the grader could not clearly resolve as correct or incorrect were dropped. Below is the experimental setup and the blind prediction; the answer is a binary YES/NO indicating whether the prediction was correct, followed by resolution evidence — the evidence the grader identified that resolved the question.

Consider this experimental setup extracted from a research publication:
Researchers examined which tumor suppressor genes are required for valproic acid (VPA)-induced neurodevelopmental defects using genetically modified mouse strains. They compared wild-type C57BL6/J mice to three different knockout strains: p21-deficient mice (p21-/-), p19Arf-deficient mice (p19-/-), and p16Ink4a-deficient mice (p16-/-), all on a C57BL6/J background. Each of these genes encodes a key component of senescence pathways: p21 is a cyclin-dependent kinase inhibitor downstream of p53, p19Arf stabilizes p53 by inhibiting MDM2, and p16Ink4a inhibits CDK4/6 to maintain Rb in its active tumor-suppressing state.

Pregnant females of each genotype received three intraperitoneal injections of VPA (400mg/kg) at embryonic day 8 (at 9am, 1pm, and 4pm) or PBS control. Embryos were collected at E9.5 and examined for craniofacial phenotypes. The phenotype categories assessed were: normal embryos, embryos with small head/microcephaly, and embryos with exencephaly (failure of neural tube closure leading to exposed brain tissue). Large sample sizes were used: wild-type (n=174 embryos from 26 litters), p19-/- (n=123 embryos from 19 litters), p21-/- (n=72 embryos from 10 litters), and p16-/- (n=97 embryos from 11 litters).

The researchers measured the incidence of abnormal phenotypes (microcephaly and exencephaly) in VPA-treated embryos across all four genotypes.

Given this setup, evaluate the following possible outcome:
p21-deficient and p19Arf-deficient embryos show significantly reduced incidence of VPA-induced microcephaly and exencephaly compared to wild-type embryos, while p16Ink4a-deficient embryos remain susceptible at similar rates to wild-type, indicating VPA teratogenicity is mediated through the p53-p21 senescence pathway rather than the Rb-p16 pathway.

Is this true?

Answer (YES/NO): NO